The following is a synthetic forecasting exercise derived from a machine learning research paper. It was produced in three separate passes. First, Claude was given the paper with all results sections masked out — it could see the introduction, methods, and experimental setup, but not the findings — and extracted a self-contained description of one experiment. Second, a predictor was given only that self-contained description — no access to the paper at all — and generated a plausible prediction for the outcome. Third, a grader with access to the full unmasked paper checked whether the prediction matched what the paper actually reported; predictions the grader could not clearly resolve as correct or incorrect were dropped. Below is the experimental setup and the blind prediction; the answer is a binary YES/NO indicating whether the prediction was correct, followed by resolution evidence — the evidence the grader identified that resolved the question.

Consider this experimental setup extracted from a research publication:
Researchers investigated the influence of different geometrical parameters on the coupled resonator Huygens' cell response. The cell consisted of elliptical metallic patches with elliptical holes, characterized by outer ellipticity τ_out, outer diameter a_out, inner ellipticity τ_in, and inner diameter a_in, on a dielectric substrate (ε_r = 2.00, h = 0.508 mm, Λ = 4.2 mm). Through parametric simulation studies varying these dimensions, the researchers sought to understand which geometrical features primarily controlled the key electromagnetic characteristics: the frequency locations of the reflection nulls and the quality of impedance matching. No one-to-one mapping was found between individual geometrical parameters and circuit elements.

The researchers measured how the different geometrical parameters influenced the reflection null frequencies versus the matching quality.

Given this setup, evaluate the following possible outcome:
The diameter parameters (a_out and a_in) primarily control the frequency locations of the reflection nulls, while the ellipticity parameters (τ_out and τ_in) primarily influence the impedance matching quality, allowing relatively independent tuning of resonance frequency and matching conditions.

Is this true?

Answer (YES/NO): NO